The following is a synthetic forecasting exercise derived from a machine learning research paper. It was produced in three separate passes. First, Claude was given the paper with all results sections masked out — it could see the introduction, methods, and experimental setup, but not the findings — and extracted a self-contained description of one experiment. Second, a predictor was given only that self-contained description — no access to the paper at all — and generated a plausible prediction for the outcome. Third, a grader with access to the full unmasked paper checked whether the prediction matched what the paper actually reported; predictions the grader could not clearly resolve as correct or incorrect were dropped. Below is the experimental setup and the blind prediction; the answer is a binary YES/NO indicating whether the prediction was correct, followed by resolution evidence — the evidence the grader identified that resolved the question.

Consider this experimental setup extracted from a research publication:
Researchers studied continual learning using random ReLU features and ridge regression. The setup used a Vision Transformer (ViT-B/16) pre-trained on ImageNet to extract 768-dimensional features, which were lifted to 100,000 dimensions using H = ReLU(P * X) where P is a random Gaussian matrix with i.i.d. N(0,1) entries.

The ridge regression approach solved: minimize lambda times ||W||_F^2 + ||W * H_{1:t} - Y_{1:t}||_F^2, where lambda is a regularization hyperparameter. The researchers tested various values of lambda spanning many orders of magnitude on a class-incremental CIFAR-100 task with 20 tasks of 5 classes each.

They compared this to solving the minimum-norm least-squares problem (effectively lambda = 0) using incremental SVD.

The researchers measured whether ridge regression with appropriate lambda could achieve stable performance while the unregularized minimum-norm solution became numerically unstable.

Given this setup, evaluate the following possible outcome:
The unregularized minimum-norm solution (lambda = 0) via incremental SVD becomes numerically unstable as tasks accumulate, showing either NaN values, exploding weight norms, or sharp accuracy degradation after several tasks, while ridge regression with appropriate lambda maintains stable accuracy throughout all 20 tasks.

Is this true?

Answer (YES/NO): YES